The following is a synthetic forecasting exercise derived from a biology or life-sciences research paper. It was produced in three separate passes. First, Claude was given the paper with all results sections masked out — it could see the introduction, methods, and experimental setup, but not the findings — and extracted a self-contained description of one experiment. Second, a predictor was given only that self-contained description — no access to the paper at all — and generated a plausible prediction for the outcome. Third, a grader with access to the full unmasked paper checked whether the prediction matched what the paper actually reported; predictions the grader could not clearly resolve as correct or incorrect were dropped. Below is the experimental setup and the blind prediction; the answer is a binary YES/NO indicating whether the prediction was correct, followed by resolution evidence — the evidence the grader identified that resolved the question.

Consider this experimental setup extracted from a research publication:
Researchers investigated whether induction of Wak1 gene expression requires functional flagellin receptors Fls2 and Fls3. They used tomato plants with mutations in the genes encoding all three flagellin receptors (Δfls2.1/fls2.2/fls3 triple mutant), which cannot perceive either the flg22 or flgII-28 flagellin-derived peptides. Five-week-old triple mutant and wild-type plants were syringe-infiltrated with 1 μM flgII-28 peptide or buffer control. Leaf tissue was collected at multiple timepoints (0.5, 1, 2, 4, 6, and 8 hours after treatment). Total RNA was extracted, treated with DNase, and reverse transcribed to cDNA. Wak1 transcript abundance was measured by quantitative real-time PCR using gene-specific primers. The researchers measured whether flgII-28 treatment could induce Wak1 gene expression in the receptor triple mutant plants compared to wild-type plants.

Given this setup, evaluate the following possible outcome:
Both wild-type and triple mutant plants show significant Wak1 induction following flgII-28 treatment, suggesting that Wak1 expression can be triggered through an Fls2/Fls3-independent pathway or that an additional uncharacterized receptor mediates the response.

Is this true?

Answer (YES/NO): NO